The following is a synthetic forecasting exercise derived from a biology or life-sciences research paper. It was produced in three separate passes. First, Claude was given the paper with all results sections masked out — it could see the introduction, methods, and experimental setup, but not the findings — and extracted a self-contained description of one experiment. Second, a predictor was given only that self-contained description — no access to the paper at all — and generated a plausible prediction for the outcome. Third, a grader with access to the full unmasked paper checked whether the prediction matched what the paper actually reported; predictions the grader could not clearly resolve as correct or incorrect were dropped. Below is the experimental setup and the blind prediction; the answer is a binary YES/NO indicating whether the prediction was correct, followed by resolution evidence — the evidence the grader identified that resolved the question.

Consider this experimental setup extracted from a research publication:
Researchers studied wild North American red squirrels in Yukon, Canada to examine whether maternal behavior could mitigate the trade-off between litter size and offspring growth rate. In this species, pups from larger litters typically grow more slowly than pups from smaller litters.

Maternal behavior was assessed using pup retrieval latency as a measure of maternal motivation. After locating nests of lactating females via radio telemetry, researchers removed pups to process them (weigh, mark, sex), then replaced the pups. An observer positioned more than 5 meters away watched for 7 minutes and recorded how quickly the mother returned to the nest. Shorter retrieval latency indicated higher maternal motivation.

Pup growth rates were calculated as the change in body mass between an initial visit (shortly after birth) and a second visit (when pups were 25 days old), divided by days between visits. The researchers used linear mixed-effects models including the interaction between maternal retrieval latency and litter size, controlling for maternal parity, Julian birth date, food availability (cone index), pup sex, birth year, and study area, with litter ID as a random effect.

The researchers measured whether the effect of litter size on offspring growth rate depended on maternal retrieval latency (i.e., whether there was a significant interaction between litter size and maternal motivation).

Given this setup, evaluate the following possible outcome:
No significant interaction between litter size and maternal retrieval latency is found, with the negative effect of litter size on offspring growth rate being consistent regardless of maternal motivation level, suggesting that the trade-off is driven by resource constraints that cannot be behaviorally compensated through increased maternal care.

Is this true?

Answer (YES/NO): NO